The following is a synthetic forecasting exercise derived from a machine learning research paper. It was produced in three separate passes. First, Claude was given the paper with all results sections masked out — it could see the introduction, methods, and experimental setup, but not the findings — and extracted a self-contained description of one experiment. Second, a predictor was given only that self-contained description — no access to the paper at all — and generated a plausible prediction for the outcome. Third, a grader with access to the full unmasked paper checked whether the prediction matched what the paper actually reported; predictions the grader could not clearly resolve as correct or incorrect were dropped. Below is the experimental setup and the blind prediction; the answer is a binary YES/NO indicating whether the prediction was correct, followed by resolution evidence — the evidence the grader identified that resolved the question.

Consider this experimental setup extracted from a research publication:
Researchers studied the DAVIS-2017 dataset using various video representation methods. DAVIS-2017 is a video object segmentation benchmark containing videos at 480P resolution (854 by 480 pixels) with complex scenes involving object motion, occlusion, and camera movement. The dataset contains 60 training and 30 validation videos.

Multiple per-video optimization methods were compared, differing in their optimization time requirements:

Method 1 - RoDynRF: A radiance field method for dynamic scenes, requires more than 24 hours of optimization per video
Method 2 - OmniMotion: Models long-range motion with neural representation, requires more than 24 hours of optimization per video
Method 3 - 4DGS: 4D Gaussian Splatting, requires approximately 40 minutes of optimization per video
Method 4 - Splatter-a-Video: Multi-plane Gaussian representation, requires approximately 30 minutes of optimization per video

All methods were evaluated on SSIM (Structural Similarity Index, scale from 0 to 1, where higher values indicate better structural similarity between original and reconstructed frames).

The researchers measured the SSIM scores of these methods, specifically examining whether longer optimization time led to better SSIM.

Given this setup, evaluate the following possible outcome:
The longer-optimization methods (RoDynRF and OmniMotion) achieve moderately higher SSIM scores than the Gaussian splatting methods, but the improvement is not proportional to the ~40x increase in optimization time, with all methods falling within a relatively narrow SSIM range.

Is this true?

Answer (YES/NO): NO